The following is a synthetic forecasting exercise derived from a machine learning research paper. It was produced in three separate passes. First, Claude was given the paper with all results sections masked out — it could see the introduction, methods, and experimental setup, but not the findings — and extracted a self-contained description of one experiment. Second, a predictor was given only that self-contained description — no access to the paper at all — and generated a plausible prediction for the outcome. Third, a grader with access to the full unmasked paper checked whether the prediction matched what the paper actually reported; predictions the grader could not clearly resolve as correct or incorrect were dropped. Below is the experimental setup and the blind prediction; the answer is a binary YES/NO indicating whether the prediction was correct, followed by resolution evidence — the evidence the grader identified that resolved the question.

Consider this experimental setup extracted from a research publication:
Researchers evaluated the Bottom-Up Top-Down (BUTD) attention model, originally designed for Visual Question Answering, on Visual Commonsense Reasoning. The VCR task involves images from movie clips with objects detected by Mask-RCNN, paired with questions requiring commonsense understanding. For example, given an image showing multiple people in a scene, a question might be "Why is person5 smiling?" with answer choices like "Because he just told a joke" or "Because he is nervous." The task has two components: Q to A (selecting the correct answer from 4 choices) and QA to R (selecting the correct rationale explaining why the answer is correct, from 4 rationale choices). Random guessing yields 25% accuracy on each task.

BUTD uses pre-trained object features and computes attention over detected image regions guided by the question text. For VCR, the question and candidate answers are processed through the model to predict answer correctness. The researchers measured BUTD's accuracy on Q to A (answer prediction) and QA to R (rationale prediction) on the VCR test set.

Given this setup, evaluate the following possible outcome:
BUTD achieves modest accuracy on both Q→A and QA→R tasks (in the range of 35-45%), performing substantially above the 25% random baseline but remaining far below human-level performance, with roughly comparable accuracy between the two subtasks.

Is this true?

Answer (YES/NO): NO